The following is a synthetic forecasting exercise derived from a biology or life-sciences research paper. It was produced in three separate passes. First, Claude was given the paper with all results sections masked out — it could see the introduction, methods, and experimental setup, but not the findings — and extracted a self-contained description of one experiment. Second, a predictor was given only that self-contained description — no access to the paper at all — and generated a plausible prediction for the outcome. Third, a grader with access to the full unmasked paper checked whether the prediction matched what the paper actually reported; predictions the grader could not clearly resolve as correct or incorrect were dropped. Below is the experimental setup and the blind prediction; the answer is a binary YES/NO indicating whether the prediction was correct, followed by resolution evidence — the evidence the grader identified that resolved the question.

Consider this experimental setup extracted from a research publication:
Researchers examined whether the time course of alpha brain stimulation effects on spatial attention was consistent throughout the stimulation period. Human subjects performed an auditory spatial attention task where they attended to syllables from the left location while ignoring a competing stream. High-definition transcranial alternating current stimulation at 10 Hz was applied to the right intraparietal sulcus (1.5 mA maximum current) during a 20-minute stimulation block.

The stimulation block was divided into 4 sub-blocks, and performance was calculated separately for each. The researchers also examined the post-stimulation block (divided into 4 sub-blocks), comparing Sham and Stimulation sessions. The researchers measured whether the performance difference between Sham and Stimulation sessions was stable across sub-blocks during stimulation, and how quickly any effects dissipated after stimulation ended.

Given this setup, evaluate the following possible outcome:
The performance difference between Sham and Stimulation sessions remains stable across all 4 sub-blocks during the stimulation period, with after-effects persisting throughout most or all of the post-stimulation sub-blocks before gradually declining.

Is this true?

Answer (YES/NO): NO